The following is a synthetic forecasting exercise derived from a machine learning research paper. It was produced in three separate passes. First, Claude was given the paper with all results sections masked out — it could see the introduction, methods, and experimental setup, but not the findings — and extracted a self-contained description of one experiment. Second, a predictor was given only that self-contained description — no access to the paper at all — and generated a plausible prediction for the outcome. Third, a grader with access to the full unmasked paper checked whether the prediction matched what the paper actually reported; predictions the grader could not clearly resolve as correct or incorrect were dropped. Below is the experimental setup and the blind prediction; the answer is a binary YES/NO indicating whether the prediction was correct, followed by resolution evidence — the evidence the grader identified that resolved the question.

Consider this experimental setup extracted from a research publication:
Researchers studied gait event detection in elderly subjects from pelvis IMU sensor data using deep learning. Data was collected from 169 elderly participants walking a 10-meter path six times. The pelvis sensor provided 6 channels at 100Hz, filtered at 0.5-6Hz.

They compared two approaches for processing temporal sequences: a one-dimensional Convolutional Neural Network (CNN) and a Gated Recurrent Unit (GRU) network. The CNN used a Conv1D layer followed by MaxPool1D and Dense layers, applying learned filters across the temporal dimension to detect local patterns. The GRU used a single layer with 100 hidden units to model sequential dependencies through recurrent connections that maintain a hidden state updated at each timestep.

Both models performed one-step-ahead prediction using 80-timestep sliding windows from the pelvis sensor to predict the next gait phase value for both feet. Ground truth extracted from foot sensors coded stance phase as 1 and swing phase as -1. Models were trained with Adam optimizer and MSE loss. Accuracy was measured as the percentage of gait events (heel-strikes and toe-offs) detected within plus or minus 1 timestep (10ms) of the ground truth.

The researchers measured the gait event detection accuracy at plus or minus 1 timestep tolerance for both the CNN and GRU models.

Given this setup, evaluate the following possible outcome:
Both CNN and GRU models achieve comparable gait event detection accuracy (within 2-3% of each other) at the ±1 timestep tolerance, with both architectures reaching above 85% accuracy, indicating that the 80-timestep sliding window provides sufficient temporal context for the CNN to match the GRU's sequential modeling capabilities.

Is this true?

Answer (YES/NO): NO